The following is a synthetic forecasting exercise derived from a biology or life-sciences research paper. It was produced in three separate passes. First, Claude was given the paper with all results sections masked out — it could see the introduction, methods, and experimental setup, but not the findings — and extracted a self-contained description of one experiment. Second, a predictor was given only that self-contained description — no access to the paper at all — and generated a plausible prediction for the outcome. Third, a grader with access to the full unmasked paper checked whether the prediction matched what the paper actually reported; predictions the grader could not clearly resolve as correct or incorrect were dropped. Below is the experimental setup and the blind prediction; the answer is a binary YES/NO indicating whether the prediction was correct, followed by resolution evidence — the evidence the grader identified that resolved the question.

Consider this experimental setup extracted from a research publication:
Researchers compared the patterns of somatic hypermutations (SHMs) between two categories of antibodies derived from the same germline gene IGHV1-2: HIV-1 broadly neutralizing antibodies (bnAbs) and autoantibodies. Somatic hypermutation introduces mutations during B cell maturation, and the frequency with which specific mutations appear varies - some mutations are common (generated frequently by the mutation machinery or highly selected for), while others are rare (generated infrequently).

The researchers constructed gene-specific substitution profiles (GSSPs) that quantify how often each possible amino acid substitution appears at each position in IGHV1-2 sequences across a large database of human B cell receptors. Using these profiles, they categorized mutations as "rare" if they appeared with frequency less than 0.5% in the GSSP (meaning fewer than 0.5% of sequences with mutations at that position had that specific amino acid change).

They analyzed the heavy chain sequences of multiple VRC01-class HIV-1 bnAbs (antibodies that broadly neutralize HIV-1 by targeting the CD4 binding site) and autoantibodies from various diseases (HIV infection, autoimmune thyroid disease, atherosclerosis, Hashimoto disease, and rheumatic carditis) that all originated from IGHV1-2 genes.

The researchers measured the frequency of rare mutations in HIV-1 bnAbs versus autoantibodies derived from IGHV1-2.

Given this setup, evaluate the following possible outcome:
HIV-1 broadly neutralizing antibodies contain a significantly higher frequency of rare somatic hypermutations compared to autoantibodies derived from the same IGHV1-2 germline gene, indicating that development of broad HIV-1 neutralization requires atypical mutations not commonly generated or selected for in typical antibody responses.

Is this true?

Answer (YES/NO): YES